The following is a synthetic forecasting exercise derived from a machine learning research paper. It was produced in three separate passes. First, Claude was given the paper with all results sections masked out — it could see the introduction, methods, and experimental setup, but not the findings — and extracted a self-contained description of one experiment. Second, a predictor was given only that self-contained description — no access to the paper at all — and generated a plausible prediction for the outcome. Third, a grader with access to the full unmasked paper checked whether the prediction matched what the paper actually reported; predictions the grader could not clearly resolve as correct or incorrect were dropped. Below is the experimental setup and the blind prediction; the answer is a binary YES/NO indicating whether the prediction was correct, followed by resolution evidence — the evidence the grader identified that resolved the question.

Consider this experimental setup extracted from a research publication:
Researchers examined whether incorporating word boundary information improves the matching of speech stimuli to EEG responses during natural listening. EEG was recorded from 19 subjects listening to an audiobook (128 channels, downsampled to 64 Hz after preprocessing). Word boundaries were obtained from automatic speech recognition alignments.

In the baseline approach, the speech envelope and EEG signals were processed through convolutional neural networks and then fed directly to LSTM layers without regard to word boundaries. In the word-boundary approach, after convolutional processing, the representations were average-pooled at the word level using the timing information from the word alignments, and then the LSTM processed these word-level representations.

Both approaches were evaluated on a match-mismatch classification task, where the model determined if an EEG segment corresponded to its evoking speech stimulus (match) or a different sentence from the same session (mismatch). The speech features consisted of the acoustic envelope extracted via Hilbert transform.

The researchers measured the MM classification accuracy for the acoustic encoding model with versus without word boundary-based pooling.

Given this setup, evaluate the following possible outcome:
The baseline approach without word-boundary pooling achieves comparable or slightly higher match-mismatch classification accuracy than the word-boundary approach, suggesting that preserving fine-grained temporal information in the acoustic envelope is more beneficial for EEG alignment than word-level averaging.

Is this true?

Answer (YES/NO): NO